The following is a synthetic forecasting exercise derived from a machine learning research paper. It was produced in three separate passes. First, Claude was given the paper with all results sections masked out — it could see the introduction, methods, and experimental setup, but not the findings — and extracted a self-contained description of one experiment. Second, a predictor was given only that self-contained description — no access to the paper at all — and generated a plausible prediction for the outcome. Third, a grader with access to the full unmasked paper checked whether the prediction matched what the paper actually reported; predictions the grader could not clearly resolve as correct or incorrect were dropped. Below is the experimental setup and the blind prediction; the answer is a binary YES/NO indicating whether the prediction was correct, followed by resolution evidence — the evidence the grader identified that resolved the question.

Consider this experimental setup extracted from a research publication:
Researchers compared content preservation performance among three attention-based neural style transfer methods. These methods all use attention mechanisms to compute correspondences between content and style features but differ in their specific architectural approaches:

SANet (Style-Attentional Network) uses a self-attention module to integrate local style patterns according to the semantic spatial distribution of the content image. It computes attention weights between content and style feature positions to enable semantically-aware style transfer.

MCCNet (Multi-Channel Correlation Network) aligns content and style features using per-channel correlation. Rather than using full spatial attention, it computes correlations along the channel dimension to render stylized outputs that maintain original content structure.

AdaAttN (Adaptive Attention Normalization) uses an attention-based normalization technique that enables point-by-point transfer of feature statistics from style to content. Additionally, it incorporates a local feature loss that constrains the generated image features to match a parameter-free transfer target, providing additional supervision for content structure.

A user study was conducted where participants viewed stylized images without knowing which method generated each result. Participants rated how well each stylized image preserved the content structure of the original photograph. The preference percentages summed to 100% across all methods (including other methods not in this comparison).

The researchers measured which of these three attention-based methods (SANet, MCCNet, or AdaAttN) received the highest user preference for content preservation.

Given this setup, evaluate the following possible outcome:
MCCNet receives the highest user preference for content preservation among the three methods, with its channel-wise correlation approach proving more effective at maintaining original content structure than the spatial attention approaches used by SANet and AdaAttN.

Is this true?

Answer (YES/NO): NO